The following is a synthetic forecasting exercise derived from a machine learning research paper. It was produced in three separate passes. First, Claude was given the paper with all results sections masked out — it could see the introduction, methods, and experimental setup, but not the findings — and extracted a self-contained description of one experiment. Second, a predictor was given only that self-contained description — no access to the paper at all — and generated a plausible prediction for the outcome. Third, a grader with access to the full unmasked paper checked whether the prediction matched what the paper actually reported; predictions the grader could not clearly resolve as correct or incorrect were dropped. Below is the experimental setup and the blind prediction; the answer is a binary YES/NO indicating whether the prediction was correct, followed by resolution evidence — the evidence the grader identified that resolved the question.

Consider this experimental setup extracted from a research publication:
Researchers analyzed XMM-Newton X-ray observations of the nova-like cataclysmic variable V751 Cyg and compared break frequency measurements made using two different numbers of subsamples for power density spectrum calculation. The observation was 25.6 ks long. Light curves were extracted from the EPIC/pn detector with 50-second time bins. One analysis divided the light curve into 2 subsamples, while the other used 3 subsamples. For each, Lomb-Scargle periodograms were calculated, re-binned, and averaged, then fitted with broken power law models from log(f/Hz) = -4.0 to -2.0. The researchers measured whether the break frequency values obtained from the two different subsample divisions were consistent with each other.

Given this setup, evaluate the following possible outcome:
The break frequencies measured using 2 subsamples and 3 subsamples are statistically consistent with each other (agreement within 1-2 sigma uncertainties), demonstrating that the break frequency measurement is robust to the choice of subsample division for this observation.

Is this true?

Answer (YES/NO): YES